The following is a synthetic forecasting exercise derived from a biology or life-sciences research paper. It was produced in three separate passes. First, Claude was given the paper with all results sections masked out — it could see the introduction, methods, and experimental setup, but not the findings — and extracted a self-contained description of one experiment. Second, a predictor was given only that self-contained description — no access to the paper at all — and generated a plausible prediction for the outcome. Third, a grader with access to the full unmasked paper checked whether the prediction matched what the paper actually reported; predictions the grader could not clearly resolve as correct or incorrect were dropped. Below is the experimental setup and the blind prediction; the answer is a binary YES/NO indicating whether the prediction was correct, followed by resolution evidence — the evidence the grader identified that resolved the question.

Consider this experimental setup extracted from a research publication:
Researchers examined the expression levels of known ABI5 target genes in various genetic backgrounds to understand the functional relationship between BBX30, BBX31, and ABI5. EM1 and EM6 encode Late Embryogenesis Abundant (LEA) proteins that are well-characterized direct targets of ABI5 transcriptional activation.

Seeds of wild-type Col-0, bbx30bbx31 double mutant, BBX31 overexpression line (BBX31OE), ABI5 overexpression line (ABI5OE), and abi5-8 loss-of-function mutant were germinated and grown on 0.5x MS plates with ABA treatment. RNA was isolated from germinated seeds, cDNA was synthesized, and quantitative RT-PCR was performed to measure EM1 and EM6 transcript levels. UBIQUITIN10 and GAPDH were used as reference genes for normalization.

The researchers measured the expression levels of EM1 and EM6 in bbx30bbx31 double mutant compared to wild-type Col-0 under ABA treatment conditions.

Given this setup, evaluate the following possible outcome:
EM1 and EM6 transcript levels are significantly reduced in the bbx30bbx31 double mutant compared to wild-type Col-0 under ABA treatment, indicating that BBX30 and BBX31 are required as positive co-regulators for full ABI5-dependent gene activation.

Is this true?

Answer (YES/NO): YES